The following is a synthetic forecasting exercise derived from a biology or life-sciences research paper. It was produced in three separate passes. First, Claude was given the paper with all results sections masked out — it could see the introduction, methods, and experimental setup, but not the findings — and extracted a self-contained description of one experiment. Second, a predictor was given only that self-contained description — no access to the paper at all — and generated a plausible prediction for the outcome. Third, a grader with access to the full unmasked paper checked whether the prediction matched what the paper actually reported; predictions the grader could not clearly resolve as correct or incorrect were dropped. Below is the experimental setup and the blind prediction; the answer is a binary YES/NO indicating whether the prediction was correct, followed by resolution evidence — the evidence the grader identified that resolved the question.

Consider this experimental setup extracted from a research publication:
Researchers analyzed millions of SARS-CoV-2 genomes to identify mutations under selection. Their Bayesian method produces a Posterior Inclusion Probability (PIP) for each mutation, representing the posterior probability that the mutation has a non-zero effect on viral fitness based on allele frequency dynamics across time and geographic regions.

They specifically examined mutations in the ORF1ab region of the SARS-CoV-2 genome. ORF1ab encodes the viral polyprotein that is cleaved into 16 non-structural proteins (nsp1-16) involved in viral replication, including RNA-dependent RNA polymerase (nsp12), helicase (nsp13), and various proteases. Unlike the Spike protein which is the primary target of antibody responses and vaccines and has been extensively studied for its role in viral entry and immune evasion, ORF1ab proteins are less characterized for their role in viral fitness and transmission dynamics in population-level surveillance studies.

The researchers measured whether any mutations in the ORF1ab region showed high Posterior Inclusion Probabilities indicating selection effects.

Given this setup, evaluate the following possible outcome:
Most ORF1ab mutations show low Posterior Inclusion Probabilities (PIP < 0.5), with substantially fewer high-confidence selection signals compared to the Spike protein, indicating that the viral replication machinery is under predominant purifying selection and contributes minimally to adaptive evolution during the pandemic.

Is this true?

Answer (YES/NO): NO